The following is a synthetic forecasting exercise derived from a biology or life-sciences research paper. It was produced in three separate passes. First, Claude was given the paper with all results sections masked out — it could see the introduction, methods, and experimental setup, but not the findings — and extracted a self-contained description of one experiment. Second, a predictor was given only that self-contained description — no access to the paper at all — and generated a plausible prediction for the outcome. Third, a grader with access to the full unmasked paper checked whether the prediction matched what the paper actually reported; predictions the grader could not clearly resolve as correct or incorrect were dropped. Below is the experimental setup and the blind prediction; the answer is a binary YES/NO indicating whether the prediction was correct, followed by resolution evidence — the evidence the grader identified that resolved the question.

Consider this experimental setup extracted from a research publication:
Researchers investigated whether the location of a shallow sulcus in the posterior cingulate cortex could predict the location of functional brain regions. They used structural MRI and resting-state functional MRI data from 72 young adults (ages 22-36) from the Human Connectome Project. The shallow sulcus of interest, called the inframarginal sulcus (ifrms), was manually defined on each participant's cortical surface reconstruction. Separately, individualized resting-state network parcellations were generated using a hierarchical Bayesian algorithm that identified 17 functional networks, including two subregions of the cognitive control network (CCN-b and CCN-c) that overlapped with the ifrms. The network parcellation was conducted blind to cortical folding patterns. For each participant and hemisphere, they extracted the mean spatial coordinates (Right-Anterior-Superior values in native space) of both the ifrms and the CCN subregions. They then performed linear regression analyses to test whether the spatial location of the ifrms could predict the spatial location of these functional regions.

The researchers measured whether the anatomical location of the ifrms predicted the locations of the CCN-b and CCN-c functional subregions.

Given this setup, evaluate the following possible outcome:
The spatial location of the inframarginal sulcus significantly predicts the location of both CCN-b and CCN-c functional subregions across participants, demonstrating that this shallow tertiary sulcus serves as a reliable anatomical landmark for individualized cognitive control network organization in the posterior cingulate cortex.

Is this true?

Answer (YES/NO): YES